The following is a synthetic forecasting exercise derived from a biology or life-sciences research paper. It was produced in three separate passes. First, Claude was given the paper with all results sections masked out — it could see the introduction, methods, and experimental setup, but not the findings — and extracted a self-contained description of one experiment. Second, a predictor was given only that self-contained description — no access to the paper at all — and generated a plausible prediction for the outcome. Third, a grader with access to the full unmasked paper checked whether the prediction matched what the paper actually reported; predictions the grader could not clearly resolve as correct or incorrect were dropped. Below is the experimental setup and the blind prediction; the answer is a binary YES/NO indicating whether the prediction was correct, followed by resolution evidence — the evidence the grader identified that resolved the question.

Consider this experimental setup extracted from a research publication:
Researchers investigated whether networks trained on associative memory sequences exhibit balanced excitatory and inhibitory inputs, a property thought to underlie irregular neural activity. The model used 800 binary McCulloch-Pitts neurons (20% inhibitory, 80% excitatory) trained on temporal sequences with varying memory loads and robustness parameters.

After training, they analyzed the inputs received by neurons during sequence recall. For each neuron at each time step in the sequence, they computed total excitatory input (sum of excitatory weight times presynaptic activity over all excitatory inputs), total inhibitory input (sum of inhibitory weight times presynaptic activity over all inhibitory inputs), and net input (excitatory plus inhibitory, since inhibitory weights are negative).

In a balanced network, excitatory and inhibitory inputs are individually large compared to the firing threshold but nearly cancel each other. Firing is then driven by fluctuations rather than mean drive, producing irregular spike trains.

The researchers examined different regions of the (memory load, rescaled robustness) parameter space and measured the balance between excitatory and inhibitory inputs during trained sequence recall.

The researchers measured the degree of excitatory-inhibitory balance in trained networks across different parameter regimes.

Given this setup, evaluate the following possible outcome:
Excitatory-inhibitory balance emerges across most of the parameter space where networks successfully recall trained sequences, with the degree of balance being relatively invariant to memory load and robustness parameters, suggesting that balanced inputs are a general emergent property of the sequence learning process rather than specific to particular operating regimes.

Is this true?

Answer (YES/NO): NO